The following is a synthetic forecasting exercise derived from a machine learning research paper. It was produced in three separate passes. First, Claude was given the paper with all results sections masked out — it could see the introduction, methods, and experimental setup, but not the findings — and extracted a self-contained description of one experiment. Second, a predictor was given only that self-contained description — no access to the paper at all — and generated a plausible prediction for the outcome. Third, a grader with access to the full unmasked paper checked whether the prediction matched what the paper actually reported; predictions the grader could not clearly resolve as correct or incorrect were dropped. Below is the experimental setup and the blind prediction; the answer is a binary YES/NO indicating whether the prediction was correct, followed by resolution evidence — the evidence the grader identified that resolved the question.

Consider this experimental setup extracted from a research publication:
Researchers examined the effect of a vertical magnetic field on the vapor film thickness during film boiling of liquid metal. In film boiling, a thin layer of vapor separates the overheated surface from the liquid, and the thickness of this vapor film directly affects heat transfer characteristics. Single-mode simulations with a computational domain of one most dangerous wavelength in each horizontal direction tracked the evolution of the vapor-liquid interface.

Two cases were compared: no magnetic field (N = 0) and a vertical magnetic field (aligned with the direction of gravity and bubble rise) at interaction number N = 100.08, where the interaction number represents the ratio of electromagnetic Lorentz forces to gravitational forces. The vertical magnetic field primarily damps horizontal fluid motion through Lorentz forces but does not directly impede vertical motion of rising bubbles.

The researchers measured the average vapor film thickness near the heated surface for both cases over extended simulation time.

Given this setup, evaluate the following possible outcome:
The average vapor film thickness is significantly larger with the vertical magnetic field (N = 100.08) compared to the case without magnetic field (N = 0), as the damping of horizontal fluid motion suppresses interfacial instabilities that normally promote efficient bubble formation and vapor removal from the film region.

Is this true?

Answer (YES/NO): NO